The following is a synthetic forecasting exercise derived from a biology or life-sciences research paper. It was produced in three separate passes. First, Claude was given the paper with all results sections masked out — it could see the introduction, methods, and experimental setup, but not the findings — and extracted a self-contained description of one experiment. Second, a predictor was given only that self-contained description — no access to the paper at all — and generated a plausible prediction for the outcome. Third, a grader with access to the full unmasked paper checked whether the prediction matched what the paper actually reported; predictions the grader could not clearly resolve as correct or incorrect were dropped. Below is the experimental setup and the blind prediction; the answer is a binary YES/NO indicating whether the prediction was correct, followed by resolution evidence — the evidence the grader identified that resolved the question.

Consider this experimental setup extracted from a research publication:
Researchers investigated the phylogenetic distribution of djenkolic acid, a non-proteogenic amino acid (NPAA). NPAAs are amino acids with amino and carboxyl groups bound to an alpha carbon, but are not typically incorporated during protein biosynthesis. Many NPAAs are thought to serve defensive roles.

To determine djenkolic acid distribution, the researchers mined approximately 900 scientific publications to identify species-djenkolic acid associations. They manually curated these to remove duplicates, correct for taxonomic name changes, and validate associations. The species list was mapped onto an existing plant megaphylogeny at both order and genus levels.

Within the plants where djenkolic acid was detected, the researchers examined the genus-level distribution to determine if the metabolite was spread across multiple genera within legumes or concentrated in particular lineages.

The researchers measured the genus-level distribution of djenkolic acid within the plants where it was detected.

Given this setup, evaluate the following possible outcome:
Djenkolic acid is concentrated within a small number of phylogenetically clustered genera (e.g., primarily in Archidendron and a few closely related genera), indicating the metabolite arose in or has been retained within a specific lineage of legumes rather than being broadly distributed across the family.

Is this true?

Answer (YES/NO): YES